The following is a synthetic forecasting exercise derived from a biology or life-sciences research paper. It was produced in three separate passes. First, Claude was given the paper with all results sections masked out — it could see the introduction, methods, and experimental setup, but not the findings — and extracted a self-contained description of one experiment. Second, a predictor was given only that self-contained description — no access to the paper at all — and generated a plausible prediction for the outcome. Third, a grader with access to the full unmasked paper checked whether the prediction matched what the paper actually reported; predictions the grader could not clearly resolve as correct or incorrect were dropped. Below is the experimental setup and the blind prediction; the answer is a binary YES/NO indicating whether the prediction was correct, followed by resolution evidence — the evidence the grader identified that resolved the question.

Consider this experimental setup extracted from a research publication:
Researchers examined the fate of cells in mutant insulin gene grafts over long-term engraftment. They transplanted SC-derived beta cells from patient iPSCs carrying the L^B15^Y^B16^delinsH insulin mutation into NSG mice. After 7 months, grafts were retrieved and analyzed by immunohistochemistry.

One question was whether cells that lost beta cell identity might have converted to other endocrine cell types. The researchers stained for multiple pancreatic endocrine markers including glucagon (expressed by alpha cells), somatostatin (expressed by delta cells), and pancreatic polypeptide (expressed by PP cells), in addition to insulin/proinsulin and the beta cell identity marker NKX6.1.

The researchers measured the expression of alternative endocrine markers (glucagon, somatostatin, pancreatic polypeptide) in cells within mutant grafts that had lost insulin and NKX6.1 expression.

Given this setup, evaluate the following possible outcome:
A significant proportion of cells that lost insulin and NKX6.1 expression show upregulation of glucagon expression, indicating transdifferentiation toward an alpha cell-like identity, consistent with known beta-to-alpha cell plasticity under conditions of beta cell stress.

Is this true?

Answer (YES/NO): NO